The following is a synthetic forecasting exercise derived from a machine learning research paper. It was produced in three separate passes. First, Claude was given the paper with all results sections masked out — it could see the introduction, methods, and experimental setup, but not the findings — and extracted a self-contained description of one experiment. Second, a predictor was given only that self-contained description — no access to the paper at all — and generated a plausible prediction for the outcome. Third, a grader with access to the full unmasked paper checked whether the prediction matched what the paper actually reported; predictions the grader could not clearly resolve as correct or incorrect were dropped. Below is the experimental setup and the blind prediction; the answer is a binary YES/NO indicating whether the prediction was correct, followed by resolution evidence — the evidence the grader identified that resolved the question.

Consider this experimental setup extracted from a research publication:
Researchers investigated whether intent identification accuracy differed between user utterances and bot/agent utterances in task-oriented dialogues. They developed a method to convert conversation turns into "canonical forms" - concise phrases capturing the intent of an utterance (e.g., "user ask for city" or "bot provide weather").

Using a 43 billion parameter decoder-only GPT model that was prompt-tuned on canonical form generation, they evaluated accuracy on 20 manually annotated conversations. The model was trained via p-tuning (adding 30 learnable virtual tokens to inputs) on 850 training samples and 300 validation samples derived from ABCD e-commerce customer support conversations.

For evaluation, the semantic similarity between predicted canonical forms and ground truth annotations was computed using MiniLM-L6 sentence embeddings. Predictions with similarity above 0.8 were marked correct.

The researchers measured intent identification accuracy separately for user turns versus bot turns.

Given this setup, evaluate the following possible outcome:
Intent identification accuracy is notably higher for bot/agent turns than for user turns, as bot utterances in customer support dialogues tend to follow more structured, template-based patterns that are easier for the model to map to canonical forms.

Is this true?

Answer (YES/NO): YES